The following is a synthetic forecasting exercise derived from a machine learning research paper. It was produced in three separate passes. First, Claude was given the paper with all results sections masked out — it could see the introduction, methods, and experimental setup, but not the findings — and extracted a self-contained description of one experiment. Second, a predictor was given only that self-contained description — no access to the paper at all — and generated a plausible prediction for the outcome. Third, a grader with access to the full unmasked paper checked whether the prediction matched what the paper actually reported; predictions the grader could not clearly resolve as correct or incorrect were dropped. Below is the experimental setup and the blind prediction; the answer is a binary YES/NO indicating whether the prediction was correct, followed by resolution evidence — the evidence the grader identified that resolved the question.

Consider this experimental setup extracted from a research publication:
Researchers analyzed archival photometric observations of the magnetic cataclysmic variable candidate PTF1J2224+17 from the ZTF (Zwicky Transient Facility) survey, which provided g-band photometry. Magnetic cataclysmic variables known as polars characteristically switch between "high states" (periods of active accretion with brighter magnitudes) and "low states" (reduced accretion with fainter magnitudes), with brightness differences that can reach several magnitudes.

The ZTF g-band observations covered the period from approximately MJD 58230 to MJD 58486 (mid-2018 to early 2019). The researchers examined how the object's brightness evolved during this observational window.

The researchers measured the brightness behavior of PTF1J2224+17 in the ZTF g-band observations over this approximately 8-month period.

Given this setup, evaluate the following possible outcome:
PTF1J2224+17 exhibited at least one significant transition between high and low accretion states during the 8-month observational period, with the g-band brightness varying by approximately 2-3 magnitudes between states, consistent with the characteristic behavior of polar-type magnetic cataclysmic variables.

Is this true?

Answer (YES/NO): YES